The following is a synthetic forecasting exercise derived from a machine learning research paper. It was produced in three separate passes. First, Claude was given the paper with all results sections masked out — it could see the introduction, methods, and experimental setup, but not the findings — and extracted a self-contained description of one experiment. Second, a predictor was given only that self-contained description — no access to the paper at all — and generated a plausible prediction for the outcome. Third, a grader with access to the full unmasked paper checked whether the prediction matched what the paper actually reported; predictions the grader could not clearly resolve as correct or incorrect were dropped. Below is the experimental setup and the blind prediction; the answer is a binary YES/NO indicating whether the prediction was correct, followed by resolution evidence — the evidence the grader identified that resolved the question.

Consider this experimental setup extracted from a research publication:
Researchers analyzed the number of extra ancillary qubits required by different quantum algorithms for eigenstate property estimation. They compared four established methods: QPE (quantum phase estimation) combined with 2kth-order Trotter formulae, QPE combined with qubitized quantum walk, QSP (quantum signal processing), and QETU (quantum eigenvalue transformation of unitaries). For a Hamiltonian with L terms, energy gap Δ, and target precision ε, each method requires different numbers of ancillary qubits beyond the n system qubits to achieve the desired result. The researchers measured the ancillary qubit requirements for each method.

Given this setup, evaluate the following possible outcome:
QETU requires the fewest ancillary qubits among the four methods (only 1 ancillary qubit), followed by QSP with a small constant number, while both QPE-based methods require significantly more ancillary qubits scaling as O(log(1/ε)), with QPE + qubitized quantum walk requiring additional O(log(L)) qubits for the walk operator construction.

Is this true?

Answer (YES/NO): NO